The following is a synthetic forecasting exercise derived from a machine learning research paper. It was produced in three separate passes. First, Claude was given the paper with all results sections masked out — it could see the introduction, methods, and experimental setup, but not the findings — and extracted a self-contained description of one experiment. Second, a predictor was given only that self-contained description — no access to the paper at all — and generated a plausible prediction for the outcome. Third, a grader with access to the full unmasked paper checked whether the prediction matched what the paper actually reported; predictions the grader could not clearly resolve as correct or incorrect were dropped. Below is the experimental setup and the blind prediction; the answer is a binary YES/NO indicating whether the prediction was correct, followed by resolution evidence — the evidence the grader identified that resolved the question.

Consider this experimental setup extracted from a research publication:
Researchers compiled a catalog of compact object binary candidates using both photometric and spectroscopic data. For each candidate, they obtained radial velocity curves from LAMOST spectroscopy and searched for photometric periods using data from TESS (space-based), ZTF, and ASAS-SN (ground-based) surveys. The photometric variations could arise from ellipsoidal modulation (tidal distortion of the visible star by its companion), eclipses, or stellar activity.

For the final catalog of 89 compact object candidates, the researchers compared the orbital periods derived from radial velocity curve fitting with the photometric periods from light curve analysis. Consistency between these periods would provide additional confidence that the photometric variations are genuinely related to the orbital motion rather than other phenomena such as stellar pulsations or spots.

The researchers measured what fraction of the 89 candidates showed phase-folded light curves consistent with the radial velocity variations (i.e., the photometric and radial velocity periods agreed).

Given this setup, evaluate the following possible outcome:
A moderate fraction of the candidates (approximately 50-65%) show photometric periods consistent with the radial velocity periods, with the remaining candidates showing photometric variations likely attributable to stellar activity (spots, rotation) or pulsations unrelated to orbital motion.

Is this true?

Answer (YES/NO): NO